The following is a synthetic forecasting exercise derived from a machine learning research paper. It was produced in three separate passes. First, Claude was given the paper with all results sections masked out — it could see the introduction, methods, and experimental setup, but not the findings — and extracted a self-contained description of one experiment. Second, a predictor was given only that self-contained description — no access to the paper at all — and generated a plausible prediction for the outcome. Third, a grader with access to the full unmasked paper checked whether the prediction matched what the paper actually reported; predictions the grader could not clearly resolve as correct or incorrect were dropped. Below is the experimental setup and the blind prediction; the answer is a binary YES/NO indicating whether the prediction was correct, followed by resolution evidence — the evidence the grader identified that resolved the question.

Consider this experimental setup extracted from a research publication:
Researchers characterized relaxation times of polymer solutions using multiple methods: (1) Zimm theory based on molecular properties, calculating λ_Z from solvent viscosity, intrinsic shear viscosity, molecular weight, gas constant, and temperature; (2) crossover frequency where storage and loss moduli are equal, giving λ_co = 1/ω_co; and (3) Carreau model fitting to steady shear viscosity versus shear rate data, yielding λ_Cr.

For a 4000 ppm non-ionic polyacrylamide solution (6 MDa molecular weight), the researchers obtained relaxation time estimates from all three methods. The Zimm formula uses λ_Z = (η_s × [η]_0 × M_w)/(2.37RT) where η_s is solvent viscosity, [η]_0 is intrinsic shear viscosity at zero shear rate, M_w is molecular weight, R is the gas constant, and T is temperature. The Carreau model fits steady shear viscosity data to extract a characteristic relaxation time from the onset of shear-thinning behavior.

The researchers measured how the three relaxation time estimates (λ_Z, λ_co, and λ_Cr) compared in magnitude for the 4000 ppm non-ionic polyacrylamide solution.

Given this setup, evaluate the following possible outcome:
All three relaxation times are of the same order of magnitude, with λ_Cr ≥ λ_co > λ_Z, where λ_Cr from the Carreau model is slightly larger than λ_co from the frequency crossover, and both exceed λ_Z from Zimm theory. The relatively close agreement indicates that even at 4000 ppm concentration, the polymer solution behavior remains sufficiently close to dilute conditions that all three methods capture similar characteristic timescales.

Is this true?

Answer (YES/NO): NO